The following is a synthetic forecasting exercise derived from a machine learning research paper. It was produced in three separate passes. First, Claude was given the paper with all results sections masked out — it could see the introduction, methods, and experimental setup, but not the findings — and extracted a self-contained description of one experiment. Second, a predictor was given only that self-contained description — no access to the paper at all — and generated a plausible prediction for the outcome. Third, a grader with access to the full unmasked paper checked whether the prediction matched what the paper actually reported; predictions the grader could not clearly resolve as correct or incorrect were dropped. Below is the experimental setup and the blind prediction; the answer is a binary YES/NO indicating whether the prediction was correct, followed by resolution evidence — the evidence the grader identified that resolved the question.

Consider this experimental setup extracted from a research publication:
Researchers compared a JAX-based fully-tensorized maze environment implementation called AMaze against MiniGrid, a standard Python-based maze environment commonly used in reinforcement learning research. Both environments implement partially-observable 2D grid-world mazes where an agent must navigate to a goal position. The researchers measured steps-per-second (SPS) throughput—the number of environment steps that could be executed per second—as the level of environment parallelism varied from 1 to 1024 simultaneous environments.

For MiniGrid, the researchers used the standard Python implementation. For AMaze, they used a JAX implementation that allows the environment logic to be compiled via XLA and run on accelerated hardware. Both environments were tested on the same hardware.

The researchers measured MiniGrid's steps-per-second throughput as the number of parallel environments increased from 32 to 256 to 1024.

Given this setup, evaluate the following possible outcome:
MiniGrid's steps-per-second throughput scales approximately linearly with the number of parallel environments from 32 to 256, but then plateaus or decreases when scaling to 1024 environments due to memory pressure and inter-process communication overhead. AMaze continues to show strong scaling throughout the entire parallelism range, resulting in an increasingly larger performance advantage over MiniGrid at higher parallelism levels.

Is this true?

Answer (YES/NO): NO